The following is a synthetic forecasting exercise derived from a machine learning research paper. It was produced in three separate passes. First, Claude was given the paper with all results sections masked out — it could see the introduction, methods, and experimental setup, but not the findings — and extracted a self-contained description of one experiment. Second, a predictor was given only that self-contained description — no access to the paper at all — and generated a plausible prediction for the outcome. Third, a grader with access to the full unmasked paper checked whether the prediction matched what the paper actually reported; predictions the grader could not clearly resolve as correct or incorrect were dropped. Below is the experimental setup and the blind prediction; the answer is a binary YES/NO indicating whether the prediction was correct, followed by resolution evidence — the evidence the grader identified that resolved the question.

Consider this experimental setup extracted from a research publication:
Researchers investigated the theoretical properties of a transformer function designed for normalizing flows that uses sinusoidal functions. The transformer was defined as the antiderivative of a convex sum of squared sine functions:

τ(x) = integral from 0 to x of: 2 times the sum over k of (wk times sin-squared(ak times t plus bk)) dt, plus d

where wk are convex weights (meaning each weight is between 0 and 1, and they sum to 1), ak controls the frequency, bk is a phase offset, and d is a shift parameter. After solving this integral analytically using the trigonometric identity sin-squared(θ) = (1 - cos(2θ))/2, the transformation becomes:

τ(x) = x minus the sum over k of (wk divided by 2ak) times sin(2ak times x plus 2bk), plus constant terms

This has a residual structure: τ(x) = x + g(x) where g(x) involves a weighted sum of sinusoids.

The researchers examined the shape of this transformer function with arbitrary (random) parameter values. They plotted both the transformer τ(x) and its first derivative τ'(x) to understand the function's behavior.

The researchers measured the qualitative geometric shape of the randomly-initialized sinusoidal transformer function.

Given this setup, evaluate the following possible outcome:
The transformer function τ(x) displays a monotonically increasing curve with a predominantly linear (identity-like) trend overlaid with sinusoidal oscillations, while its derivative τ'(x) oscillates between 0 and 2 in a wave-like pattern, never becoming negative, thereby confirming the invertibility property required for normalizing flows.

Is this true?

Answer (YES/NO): NO